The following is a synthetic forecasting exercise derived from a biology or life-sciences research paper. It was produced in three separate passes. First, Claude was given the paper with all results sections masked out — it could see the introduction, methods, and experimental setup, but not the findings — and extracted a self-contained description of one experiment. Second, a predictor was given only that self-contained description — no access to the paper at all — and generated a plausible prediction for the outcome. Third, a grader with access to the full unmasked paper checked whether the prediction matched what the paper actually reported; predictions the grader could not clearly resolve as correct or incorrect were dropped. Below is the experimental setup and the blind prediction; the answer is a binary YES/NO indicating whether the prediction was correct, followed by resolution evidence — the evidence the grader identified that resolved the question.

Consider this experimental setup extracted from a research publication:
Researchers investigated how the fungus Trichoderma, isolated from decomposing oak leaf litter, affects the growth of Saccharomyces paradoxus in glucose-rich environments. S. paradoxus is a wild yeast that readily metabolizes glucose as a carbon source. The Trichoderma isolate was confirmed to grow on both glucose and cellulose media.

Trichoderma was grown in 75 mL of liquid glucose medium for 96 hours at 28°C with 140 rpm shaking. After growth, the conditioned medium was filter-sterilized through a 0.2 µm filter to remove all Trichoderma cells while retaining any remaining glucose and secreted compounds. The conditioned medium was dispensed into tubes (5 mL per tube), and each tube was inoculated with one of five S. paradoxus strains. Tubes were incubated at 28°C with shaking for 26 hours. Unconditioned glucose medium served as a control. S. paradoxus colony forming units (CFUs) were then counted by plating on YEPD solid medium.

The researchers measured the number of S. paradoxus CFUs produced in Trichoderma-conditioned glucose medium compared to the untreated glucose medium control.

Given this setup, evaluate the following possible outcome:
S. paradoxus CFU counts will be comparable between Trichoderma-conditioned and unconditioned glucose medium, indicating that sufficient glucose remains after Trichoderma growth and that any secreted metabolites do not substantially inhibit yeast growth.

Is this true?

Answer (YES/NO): NO